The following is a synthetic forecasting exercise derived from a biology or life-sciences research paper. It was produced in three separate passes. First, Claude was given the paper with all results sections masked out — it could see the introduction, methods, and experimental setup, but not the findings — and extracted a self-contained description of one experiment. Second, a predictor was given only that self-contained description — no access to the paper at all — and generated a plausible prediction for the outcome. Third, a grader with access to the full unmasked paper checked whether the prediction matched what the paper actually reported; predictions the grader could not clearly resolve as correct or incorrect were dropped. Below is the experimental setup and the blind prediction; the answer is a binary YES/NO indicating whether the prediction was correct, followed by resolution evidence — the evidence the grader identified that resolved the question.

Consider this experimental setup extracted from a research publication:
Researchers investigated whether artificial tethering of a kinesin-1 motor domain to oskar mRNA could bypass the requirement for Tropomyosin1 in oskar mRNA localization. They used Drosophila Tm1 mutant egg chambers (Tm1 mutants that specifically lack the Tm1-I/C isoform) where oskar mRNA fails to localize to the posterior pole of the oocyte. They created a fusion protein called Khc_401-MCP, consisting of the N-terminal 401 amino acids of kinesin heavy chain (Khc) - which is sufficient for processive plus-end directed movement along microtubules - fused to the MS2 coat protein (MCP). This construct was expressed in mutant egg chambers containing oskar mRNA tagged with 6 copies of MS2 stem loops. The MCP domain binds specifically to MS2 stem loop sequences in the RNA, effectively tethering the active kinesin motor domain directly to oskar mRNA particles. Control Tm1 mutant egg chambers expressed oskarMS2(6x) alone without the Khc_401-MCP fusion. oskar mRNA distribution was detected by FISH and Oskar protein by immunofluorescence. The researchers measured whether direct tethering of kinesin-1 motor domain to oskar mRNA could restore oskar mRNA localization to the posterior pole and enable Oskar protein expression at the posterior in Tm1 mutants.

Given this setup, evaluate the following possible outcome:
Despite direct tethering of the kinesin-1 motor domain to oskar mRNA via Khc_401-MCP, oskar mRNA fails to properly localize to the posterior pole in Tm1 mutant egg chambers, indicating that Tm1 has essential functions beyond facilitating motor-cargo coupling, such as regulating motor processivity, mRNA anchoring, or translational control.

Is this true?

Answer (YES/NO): NO